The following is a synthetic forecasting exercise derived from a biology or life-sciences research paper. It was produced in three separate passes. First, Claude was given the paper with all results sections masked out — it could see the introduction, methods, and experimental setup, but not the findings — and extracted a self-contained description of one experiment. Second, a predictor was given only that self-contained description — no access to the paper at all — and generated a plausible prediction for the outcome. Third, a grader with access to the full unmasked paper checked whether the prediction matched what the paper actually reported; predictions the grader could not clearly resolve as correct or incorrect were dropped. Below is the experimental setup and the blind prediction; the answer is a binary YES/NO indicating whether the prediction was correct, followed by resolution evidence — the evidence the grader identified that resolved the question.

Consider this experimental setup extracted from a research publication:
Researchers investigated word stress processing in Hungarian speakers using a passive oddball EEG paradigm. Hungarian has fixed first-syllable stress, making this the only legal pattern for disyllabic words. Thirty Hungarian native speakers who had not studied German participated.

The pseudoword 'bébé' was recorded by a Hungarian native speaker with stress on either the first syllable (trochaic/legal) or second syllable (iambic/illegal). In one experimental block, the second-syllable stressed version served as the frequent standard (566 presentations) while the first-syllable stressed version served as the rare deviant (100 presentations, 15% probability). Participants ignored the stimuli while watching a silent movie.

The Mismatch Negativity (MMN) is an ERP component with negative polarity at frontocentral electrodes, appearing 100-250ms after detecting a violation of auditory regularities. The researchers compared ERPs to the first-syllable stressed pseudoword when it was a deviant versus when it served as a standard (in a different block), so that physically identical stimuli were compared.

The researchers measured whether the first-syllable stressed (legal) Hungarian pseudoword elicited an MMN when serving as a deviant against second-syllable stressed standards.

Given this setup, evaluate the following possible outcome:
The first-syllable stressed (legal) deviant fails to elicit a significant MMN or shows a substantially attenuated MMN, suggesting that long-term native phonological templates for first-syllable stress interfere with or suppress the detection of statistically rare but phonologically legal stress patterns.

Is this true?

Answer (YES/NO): YES